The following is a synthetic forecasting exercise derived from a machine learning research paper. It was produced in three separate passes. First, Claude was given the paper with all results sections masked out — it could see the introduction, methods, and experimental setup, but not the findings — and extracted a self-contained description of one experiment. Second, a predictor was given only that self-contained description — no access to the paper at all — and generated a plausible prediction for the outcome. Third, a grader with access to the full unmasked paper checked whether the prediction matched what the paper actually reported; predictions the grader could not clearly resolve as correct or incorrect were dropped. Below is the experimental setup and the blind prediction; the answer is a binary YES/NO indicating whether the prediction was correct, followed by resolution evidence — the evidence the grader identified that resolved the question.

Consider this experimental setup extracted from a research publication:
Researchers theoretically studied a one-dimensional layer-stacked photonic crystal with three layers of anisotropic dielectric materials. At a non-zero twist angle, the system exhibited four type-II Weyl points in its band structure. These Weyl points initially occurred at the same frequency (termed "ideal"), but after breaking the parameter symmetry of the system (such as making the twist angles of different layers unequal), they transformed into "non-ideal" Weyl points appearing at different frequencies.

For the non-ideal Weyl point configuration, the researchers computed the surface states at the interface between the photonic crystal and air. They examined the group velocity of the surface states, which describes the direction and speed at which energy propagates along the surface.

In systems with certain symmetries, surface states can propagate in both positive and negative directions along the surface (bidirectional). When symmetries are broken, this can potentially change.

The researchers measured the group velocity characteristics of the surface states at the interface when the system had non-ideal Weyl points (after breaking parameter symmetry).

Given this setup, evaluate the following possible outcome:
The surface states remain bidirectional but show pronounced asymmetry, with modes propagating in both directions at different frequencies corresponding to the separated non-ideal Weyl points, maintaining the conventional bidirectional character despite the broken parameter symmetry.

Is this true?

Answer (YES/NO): NO